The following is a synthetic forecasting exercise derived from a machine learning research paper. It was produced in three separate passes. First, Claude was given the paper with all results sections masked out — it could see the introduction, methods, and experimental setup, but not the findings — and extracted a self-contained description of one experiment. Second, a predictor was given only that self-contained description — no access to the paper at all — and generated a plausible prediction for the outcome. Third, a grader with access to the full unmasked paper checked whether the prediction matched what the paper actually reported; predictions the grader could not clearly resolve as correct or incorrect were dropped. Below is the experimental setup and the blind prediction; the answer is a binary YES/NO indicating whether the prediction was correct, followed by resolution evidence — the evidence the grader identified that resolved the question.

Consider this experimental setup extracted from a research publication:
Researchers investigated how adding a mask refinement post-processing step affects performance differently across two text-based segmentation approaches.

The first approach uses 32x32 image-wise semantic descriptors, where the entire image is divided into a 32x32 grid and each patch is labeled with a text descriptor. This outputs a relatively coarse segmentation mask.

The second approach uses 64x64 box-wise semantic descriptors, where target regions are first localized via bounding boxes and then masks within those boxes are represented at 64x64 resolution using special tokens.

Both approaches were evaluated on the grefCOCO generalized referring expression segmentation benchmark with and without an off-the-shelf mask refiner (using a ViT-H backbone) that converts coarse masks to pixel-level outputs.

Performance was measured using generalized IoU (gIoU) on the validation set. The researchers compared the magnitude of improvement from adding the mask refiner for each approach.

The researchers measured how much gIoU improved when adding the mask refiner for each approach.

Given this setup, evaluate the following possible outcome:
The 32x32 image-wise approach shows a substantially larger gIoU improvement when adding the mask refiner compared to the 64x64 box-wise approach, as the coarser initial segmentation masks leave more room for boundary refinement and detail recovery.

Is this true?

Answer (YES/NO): YES